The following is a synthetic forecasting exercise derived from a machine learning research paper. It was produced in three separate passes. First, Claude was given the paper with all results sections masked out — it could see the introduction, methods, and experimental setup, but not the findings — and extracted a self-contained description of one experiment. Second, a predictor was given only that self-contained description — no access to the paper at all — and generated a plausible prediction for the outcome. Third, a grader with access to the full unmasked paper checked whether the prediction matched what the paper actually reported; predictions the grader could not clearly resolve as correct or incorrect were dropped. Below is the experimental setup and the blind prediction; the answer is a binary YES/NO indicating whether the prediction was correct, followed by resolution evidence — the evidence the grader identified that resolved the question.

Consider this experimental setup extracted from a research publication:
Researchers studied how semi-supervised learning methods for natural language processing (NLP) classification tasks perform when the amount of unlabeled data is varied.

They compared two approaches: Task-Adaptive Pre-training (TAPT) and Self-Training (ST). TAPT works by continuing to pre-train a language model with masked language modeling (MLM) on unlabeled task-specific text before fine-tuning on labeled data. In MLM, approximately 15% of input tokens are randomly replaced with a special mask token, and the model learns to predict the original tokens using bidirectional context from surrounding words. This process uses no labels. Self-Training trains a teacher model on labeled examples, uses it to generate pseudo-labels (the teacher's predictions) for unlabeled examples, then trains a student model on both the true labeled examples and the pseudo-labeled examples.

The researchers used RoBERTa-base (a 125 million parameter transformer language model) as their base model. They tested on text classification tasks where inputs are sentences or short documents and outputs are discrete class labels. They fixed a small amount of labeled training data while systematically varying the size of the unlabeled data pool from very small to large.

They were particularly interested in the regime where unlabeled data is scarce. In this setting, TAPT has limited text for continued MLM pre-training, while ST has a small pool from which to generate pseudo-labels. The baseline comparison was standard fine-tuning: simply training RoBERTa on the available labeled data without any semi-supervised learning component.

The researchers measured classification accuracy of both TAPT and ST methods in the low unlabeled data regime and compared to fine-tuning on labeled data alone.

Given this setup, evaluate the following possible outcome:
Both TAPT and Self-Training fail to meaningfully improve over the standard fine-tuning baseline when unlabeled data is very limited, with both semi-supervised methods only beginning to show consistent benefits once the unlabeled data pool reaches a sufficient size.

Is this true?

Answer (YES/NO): NO